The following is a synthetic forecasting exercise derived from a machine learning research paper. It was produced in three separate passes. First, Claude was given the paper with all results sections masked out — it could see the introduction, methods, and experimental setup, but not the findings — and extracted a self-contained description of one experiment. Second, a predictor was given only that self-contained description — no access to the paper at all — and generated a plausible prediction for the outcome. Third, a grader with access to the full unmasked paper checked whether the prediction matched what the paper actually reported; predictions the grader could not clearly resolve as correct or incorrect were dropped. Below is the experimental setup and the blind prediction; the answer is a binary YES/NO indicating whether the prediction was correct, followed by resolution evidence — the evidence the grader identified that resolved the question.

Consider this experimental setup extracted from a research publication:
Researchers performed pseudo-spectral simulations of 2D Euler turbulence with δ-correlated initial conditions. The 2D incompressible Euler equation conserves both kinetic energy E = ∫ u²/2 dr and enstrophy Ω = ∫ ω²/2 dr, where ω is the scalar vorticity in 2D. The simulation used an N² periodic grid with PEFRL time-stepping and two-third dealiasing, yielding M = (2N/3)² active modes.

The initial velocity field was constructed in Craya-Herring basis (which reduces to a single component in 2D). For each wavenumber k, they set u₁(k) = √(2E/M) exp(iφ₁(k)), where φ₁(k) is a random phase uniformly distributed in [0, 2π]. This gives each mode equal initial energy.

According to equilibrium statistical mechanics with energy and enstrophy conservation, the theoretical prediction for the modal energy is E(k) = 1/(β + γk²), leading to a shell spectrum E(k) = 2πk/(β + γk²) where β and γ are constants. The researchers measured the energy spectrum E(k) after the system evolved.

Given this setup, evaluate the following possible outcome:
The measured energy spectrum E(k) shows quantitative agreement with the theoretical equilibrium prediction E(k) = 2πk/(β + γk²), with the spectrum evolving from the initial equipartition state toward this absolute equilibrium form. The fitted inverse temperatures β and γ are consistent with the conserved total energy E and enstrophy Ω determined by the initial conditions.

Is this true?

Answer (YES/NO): YES